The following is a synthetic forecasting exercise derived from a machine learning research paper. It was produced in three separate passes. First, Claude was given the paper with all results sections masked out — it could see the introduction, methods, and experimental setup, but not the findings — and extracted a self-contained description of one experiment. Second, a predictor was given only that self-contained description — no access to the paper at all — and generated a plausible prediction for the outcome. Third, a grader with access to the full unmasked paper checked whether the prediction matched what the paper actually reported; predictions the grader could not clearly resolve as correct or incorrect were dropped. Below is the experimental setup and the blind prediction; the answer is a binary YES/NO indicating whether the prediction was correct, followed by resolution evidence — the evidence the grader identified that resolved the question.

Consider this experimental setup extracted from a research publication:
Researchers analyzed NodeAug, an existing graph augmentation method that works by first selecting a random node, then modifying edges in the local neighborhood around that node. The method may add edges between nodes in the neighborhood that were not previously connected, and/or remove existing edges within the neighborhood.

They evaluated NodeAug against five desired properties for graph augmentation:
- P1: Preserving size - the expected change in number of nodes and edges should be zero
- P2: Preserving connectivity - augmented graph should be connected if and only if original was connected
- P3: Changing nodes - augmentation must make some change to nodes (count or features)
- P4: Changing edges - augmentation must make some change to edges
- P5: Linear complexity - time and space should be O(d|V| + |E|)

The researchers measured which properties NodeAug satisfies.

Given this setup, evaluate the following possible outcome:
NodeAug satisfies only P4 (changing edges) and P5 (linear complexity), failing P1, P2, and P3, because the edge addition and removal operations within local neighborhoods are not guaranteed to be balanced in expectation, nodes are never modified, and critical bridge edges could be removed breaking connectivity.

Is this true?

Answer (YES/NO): NO